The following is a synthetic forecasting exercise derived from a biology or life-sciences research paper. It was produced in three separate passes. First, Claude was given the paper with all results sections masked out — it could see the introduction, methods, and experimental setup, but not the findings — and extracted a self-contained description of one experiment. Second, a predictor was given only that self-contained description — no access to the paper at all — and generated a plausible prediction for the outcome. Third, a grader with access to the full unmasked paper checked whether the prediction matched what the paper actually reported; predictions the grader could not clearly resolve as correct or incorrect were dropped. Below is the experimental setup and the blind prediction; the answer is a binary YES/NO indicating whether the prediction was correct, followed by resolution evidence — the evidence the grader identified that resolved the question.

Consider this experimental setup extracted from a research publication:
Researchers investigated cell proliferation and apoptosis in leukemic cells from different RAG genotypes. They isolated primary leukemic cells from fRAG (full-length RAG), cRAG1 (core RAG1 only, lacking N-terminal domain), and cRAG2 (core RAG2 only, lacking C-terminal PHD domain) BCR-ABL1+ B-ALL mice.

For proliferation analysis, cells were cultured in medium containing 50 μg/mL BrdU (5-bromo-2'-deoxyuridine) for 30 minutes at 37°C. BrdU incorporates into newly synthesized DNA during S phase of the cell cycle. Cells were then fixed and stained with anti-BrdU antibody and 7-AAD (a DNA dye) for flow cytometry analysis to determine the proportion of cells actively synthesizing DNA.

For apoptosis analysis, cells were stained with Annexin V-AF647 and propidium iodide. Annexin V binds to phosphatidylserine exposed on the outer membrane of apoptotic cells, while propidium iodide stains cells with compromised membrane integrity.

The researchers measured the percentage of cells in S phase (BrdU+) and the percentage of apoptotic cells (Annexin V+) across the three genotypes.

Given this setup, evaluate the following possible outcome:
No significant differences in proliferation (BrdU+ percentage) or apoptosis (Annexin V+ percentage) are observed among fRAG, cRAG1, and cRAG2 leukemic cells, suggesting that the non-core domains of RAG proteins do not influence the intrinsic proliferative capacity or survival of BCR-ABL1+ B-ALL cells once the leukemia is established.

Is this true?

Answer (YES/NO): NO